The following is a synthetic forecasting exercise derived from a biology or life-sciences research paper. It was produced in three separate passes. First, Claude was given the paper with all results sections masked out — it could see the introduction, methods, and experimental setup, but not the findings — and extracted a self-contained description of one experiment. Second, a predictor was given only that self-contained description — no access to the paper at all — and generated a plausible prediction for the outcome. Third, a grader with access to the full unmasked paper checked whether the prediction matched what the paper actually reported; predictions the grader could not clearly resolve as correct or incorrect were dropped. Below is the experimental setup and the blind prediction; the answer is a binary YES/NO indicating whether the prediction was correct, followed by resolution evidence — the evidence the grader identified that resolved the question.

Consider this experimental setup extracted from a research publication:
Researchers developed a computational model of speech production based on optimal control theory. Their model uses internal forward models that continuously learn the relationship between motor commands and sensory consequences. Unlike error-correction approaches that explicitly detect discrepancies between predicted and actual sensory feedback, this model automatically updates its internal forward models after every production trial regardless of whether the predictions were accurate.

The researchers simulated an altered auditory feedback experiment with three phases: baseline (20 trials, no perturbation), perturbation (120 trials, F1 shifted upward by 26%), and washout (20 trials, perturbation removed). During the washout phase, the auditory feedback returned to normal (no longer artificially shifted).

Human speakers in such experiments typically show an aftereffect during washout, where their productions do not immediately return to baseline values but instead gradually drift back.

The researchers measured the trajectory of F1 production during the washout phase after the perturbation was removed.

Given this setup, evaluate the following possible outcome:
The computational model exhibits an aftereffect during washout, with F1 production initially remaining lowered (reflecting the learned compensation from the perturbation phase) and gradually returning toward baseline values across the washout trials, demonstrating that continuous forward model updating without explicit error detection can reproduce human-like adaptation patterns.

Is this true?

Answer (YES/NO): YES